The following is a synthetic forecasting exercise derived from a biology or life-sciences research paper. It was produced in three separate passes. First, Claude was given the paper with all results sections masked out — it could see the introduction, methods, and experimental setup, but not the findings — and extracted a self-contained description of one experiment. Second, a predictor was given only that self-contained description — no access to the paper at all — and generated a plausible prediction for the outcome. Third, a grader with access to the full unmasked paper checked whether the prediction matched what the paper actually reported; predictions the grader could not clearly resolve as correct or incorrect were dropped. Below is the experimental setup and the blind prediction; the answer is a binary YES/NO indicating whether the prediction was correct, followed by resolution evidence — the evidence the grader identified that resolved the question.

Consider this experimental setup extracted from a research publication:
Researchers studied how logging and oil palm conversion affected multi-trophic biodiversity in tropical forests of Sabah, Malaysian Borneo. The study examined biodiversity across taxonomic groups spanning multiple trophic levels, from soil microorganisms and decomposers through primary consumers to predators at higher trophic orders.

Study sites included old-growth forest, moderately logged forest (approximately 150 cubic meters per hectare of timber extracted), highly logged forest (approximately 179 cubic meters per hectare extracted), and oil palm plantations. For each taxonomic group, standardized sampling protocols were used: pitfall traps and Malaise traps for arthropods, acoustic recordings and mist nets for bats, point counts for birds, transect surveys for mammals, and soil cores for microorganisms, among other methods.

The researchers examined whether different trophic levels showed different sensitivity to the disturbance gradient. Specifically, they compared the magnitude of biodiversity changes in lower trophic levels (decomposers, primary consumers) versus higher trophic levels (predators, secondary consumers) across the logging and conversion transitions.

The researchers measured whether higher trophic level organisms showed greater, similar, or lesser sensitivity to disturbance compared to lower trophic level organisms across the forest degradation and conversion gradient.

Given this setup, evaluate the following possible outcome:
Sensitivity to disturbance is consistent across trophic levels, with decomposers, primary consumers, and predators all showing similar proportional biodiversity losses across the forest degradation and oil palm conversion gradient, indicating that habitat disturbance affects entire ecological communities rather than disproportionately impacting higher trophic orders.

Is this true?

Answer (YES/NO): NO